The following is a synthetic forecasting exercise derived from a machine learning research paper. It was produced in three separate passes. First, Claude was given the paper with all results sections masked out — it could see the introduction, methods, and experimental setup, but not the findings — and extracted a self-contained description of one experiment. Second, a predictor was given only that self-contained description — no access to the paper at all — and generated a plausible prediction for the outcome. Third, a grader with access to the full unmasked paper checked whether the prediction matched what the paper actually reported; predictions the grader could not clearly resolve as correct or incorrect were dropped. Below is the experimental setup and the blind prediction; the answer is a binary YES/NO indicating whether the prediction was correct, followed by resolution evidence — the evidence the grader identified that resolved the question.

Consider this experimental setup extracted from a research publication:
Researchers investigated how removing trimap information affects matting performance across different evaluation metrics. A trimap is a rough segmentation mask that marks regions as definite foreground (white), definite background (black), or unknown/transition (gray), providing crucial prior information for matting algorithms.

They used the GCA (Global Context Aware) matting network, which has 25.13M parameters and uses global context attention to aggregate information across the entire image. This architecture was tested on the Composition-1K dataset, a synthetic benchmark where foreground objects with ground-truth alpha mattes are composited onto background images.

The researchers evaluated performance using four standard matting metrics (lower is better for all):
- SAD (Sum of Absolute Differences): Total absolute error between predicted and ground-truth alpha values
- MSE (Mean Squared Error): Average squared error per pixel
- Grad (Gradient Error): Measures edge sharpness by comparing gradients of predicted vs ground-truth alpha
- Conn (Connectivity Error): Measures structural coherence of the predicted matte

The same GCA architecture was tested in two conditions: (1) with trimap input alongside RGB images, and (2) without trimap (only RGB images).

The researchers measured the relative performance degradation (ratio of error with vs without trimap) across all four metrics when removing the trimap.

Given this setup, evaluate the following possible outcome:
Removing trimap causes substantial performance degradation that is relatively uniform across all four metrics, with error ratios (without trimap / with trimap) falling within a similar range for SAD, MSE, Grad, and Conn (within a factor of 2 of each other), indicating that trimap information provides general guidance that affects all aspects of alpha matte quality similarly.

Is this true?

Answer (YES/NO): NO